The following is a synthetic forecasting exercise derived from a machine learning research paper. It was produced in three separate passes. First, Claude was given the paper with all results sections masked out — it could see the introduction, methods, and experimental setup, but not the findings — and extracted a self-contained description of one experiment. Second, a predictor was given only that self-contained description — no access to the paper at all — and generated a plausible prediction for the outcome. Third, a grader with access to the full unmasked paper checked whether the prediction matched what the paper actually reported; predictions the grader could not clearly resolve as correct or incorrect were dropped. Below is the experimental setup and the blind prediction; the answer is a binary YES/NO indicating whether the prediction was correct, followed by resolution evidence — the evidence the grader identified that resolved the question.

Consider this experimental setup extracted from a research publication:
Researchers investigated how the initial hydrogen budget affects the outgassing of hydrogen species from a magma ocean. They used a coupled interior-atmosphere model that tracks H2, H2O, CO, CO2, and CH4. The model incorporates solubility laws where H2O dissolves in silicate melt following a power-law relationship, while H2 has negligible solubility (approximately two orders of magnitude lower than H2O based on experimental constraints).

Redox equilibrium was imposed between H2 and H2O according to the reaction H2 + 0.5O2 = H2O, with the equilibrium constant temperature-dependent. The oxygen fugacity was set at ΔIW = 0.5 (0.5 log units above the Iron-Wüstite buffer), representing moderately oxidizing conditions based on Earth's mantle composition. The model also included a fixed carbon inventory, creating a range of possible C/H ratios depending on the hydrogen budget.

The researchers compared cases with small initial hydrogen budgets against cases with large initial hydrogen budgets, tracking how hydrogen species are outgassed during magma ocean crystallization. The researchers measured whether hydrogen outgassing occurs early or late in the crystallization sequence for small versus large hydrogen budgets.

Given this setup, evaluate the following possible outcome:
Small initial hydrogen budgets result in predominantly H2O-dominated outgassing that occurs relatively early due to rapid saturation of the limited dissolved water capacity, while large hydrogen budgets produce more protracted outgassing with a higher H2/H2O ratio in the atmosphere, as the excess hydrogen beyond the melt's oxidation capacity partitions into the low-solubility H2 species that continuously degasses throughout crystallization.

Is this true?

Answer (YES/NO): NO